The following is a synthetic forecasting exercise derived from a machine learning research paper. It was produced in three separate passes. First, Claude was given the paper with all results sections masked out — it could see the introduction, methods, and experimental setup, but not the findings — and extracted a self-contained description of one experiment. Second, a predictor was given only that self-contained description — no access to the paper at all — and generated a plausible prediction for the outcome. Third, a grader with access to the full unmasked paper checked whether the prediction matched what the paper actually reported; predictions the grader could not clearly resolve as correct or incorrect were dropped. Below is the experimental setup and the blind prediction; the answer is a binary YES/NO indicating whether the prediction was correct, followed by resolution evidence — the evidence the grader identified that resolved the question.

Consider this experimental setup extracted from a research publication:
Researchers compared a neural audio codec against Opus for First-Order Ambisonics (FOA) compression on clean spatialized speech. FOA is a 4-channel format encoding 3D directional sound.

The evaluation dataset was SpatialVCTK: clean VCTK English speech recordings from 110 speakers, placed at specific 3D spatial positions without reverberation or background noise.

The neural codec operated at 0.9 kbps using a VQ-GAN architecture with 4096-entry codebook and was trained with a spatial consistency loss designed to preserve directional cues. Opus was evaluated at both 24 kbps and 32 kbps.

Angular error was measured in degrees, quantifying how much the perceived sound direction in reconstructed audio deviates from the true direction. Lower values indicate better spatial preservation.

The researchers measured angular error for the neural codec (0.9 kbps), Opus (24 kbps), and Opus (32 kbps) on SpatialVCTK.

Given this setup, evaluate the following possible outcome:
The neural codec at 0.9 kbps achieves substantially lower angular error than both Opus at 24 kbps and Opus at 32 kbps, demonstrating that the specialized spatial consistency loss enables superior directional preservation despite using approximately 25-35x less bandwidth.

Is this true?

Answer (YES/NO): NO